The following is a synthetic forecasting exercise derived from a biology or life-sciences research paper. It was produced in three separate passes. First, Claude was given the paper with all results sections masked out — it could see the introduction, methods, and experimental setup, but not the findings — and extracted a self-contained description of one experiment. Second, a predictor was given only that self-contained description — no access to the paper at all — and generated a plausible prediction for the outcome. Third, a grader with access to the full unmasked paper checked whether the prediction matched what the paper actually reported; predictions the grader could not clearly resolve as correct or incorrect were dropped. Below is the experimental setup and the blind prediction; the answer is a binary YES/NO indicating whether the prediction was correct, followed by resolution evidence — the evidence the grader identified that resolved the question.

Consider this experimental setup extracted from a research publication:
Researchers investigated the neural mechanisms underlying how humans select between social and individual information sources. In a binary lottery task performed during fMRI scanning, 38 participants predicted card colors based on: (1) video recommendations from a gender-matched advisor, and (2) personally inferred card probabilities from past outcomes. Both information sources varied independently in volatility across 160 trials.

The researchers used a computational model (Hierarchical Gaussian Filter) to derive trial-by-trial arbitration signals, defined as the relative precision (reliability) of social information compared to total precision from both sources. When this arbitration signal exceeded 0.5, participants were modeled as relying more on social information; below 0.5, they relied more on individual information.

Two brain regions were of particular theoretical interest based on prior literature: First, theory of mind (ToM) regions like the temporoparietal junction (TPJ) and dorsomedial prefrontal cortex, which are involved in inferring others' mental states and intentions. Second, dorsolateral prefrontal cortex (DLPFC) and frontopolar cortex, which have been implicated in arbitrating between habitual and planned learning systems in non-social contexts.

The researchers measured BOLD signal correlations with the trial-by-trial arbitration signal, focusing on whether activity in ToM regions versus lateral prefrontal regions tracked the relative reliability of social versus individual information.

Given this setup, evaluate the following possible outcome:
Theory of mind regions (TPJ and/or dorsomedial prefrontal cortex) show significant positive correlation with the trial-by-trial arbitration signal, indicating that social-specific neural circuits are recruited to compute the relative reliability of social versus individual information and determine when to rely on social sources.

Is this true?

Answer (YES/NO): YES